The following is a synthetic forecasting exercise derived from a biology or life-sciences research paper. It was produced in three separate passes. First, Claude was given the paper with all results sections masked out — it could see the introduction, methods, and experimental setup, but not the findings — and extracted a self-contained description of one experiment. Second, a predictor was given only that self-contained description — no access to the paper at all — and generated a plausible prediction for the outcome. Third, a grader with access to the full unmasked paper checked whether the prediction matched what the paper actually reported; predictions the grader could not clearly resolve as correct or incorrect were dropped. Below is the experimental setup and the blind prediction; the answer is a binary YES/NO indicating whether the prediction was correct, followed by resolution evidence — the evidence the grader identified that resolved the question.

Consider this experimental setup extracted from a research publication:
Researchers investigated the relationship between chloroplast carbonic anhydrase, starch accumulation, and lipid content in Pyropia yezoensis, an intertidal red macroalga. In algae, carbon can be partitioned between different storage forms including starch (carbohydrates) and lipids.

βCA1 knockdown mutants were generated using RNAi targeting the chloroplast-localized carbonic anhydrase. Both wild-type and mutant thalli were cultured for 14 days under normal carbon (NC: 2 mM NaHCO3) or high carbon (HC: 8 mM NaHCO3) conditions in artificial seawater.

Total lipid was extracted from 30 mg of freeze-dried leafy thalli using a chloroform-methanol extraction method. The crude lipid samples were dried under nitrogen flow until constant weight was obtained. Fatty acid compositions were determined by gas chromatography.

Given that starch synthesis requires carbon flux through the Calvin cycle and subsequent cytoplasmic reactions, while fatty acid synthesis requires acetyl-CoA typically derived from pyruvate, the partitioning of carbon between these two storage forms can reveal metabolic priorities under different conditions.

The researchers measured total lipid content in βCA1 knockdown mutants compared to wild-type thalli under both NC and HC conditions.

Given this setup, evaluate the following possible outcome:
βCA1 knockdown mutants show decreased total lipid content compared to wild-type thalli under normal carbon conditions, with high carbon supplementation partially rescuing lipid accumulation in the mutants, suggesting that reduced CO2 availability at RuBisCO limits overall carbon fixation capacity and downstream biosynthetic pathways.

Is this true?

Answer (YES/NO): NO